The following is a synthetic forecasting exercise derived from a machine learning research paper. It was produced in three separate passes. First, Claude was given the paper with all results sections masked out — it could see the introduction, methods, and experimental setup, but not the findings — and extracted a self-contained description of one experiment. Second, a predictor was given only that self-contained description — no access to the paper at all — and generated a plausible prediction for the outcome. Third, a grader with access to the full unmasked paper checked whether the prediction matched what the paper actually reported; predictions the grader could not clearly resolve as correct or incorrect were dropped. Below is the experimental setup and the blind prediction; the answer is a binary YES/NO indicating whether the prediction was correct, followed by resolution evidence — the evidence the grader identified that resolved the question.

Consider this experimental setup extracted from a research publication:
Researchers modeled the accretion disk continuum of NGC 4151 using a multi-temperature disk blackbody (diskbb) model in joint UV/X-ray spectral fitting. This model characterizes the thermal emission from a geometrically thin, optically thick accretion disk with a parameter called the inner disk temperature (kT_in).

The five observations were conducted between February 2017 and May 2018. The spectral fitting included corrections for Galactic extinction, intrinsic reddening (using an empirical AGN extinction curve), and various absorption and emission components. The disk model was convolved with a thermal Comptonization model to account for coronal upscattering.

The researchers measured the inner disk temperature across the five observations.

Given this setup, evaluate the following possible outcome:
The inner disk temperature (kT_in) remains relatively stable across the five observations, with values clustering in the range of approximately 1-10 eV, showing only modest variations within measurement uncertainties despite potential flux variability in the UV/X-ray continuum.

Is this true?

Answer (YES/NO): YES